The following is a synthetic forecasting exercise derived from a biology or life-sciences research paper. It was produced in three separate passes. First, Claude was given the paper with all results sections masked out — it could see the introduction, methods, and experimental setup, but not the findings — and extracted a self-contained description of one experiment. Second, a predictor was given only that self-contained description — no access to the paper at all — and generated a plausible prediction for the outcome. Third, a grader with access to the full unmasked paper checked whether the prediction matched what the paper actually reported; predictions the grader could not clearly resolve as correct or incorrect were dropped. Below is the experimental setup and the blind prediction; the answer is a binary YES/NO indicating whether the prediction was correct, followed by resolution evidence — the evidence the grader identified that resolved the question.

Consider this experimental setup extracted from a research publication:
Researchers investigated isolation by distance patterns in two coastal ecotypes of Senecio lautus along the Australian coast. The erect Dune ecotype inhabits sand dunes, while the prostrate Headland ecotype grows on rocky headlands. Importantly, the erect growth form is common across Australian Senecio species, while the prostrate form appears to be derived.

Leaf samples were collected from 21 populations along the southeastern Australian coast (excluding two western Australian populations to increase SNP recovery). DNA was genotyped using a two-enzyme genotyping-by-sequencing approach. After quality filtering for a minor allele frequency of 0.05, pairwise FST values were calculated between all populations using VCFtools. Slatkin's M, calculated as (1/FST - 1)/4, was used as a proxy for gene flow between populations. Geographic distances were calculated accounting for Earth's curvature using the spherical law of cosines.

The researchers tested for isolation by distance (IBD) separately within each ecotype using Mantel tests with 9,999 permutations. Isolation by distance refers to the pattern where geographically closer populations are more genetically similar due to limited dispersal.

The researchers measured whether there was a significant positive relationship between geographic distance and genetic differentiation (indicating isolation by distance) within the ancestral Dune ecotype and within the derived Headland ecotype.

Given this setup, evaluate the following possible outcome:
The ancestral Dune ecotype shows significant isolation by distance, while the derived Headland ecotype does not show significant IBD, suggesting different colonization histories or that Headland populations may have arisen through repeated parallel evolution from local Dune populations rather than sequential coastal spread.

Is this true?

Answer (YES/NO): NO